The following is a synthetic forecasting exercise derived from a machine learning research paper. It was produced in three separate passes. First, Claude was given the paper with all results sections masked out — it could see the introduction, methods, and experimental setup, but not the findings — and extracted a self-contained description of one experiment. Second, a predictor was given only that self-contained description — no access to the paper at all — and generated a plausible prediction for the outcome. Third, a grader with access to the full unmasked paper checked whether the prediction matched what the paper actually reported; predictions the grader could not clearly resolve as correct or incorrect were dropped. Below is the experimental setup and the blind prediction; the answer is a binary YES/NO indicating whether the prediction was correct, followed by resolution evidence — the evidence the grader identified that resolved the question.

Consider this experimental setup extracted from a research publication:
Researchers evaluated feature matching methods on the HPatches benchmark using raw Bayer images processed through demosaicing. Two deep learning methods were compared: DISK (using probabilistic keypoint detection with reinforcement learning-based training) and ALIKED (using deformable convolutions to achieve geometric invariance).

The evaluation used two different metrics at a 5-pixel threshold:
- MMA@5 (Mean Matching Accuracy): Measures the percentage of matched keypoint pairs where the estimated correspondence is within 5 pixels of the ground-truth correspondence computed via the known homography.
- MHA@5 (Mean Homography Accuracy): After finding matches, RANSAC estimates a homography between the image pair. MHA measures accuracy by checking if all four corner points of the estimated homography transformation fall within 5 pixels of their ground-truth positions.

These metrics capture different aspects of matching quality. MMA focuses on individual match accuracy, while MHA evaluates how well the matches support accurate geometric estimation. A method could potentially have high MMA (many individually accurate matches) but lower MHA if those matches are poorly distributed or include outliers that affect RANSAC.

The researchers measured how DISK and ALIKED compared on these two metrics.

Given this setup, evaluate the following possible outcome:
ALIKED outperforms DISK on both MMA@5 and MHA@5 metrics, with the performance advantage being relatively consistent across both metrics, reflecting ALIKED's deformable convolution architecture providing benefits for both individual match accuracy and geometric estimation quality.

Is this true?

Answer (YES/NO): NO